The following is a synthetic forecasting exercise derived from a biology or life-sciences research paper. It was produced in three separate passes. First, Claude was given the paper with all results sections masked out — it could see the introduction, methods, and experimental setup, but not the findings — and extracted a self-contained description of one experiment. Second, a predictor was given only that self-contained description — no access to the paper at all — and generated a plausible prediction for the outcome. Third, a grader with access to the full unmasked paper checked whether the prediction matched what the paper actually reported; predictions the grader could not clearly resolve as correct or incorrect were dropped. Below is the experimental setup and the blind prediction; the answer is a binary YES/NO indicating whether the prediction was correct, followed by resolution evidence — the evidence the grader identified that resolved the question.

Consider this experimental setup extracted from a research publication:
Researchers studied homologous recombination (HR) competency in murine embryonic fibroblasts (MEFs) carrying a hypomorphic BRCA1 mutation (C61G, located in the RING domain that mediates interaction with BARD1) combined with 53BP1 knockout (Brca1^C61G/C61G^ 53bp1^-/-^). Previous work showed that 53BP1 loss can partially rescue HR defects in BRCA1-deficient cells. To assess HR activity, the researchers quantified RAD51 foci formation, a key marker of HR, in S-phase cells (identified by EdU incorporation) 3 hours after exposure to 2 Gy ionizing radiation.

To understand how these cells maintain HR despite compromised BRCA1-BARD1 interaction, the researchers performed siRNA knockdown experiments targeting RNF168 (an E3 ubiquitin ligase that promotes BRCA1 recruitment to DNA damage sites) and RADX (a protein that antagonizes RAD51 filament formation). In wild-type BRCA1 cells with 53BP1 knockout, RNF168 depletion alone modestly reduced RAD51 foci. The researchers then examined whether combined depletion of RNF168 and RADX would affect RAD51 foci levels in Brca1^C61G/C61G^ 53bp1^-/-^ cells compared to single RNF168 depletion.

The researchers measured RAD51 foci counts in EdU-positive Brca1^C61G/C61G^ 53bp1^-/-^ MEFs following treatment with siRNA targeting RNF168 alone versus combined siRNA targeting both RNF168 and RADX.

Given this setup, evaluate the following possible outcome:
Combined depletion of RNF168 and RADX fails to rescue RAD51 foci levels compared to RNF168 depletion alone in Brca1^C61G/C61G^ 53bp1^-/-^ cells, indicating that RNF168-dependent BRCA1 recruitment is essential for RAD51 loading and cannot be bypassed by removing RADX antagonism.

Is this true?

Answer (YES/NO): NO